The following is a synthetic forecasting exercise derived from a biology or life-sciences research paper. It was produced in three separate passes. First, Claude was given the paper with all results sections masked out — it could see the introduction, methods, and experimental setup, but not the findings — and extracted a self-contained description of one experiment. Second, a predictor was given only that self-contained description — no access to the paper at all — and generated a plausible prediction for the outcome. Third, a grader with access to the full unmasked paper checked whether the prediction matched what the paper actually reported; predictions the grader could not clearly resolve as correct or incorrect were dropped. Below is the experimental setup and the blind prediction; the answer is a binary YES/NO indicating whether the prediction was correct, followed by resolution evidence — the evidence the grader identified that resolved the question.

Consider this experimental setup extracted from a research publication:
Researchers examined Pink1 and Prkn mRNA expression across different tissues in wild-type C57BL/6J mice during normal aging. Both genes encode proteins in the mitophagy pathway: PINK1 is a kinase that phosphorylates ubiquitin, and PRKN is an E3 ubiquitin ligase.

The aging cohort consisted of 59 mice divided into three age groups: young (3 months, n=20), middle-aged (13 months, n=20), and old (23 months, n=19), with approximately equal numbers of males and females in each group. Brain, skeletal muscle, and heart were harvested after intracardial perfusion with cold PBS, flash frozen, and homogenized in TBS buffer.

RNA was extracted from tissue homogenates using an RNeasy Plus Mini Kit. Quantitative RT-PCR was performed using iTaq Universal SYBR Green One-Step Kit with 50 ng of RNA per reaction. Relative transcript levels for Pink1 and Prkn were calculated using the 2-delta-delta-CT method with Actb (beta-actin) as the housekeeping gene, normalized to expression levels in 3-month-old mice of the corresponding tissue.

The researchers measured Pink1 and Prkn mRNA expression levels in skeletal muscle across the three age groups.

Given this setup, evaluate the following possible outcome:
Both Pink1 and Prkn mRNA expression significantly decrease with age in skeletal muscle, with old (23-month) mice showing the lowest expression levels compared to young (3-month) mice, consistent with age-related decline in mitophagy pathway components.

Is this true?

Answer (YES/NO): NO